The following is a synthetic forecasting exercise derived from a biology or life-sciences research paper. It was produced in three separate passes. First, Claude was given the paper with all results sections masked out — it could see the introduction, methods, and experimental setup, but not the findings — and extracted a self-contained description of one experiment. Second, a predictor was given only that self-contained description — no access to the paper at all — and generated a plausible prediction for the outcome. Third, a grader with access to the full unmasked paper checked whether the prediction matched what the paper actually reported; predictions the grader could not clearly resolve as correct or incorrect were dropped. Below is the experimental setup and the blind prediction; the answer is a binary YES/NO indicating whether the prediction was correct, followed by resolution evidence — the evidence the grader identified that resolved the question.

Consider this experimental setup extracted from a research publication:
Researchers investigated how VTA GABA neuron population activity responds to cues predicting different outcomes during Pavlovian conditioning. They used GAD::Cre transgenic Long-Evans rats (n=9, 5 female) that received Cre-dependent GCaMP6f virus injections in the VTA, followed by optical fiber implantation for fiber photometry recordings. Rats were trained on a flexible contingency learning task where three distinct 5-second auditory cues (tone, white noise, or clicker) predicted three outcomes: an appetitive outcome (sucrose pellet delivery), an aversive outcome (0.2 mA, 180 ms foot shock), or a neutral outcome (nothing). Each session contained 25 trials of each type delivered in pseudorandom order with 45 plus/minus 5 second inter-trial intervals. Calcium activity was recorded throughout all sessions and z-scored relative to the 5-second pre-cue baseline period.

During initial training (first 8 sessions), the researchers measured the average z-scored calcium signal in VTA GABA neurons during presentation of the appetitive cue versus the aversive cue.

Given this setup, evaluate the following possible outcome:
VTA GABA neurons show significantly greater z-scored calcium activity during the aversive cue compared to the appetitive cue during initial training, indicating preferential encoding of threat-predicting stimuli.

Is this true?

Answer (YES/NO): NO